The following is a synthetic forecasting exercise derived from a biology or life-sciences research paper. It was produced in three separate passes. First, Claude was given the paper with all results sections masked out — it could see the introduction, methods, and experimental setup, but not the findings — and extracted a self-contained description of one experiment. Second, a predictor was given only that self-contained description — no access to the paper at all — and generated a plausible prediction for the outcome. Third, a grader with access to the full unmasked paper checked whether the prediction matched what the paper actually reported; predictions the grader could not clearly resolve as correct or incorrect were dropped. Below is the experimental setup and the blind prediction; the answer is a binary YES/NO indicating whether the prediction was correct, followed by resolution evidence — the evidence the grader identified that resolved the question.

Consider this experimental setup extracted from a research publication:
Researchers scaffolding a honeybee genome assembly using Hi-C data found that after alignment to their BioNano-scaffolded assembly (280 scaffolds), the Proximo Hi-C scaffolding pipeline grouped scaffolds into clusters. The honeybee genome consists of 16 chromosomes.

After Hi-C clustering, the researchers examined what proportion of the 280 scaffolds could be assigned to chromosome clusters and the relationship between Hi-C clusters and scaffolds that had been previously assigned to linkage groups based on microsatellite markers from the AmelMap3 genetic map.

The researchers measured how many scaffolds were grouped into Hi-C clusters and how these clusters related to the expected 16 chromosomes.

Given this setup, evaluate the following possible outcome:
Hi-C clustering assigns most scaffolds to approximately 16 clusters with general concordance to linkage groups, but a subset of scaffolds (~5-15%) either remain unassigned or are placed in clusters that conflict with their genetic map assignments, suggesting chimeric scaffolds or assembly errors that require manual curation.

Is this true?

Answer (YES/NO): NO